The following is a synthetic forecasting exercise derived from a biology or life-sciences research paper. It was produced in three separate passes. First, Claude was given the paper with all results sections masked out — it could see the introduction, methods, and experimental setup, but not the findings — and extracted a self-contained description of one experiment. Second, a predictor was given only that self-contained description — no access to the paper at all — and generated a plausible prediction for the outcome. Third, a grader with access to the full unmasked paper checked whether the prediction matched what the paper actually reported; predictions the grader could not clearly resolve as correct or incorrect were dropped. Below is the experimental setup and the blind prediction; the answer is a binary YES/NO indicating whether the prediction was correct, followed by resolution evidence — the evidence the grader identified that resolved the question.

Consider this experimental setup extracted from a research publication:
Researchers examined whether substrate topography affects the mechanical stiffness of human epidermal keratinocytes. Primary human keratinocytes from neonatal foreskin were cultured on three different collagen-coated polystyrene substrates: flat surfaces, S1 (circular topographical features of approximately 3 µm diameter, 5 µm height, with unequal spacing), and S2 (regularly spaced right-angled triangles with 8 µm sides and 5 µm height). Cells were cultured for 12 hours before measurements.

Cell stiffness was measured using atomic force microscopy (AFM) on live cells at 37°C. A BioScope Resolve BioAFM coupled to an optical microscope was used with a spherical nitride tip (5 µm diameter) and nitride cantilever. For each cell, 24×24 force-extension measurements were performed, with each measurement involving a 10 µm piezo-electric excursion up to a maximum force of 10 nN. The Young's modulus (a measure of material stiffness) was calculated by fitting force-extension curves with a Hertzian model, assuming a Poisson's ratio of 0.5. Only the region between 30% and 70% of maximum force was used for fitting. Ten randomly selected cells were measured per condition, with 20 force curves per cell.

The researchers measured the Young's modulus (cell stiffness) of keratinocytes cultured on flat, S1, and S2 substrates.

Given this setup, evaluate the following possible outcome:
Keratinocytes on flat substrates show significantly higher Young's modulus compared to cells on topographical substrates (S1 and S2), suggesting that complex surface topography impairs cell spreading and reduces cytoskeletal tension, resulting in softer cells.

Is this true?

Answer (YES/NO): YES